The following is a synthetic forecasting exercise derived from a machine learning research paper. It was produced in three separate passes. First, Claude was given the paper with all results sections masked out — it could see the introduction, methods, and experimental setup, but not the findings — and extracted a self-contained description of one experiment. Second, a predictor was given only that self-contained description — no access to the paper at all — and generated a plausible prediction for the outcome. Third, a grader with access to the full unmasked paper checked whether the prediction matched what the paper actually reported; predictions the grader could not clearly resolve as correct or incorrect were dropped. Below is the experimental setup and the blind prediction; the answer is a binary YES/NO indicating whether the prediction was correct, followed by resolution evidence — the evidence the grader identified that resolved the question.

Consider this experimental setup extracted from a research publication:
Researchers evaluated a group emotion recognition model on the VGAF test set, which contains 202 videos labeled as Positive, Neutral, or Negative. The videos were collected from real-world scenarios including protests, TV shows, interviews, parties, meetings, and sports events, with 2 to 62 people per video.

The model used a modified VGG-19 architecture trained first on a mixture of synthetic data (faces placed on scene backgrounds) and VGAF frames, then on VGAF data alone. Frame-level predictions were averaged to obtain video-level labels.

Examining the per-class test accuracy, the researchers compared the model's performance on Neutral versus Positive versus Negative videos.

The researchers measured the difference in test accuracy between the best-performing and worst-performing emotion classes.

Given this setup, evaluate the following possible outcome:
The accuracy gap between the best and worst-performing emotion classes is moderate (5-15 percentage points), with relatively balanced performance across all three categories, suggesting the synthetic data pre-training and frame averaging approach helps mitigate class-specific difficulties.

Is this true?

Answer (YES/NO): NO